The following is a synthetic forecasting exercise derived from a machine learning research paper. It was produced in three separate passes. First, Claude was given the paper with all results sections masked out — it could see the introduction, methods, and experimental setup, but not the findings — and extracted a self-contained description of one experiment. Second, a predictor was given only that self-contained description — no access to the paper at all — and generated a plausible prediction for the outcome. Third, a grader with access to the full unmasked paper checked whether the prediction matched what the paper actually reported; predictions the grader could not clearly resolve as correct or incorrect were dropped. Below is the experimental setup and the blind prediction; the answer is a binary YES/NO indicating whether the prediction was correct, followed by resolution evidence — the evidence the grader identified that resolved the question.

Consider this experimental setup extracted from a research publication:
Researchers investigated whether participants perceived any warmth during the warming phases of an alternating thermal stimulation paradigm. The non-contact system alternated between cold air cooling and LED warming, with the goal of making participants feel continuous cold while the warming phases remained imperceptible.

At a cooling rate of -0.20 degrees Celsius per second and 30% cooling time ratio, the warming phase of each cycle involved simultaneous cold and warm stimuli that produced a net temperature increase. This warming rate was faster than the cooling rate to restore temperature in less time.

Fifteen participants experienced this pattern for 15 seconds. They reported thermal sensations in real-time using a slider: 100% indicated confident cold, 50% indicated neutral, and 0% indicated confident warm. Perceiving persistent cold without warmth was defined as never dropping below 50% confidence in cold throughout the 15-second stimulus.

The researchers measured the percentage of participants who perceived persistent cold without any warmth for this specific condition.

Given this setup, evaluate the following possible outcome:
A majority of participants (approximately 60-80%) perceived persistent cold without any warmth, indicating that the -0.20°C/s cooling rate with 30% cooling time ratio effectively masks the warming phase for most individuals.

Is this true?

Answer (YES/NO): NO